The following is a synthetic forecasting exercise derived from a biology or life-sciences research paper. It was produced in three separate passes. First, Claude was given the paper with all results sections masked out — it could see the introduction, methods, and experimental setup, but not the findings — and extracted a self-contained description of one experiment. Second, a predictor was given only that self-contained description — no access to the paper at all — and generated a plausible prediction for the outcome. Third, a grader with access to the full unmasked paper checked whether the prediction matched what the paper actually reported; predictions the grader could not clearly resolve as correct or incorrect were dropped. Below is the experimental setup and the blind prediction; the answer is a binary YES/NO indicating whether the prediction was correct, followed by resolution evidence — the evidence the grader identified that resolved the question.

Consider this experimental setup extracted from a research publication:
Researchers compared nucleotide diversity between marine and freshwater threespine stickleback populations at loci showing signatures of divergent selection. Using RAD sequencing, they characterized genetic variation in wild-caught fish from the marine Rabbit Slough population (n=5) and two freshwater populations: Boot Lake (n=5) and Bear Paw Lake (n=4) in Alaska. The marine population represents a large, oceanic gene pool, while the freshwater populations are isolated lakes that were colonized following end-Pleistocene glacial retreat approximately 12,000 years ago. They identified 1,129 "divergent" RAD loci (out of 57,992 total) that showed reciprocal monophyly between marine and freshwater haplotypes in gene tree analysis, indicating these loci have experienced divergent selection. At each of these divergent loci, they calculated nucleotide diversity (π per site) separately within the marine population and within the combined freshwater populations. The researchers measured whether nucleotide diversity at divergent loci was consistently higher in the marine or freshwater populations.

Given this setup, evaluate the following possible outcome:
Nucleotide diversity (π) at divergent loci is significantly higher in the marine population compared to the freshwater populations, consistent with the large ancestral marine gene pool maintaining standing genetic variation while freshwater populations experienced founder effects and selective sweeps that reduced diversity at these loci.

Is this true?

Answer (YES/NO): NO